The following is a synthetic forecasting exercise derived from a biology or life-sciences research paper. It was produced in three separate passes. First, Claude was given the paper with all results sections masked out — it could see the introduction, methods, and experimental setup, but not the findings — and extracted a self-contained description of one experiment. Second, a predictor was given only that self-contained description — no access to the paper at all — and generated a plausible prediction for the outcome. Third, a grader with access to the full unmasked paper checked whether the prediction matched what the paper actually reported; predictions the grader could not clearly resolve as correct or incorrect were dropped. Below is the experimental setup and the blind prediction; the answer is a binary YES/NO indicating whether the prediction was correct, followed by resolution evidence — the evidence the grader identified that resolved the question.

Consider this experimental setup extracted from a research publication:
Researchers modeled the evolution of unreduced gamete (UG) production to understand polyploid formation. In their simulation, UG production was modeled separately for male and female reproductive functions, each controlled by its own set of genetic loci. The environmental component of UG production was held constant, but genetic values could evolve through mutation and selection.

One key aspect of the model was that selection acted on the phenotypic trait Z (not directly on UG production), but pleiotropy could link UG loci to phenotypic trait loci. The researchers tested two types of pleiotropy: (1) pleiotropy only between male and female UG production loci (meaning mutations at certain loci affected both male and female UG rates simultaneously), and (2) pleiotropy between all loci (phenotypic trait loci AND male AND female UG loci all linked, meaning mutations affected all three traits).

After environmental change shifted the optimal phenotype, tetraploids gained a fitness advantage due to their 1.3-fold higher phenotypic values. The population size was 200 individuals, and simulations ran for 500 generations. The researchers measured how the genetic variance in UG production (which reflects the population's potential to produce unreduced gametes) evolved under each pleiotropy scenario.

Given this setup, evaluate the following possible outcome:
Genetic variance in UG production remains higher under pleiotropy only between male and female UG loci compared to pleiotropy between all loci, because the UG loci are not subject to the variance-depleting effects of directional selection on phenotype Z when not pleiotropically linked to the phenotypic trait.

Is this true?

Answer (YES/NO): NO